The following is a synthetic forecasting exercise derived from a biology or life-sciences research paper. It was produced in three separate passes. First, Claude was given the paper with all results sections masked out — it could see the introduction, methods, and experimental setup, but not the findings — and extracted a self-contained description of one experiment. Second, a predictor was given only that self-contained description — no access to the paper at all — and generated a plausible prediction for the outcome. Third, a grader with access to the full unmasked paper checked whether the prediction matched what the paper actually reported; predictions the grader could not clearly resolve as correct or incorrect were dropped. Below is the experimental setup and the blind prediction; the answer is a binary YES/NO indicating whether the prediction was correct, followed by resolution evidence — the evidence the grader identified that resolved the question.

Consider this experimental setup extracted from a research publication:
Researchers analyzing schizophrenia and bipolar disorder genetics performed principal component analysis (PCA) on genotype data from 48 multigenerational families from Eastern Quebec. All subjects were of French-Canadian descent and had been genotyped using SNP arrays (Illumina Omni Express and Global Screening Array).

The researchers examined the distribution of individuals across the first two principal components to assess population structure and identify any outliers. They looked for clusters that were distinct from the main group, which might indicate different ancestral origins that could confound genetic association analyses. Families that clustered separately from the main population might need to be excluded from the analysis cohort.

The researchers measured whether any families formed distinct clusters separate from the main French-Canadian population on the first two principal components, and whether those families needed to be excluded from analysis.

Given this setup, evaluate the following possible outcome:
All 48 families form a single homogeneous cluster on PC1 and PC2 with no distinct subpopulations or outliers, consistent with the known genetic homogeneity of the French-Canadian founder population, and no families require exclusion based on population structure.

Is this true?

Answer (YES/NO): NO